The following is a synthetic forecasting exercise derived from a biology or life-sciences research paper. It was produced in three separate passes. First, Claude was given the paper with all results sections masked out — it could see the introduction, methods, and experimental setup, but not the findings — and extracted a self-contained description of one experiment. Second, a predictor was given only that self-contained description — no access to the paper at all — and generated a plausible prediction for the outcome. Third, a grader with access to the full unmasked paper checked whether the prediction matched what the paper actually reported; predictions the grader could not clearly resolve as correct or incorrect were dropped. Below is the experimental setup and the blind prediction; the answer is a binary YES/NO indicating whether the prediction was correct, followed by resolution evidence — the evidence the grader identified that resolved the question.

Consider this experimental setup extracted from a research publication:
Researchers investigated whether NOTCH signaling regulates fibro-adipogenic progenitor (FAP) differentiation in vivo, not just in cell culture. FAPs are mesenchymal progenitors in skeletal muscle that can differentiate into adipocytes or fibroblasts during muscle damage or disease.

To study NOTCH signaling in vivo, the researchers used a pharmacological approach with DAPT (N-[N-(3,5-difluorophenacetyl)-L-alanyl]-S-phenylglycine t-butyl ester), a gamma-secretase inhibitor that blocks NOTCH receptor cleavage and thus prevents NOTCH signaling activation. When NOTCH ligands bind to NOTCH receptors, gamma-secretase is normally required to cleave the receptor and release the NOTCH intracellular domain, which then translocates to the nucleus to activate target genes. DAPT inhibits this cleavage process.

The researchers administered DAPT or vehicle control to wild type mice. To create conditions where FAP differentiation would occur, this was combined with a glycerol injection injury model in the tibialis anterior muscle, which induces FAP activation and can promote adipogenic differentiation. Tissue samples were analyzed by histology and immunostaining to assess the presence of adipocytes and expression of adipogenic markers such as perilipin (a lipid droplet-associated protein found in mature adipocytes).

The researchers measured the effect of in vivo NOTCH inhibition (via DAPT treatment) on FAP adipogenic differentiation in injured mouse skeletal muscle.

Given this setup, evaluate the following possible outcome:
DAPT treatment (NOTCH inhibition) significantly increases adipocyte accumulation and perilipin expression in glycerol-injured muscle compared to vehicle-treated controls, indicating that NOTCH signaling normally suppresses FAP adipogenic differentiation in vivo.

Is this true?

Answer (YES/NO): NO